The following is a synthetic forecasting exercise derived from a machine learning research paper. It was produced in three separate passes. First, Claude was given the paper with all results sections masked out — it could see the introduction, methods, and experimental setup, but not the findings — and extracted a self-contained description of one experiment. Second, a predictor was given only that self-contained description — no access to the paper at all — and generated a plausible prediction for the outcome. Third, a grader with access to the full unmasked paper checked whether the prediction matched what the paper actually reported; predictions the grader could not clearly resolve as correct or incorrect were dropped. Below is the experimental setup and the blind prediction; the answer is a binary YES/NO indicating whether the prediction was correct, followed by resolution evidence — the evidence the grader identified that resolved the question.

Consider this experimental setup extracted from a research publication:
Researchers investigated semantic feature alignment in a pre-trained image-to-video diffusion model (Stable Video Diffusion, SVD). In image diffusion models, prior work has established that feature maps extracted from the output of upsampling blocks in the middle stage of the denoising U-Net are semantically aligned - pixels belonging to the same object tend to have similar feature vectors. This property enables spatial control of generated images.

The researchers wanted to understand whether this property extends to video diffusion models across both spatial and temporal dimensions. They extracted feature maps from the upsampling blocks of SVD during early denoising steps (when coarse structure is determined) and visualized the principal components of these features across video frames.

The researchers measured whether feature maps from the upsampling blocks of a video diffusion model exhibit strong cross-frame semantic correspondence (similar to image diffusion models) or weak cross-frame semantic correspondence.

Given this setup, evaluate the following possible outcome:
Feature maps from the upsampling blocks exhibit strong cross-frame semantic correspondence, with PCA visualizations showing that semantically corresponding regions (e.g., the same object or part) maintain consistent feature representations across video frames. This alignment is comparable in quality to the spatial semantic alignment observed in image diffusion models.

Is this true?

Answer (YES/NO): NO